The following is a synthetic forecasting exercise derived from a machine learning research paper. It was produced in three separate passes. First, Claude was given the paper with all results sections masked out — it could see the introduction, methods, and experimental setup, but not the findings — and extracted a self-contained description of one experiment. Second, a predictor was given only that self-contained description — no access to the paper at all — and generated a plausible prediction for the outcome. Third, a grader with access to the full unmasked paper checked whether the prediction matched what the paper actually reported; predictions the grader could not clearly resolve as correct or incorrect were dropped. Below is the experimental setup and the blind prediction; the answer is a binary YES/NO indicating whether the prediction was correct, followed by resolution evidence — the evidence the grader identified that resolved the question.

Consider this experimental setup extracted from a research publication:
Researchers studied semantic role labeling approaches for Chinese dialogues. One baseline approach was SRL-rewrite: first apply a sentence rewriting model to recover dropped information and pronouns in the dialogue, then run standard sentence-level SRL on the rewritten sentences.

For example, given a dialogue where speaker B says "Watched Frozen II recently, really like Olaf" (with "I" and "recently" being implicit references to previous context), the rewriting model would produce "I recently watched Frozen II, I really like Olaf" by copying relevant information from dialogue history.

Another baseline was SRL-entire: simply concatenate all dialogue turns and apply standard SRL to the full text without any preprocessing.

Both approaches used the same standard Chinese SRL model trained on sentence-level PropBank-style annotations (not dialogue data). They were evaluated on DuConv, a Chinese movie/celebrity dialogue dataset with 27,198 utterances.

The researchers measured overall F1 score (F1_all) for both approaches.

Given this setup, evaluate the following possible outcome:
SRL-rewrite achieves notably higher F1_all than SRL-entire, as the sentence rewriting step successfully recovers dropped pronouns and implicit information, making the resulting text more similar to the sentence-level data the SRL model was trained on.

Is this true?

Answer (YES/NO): NO